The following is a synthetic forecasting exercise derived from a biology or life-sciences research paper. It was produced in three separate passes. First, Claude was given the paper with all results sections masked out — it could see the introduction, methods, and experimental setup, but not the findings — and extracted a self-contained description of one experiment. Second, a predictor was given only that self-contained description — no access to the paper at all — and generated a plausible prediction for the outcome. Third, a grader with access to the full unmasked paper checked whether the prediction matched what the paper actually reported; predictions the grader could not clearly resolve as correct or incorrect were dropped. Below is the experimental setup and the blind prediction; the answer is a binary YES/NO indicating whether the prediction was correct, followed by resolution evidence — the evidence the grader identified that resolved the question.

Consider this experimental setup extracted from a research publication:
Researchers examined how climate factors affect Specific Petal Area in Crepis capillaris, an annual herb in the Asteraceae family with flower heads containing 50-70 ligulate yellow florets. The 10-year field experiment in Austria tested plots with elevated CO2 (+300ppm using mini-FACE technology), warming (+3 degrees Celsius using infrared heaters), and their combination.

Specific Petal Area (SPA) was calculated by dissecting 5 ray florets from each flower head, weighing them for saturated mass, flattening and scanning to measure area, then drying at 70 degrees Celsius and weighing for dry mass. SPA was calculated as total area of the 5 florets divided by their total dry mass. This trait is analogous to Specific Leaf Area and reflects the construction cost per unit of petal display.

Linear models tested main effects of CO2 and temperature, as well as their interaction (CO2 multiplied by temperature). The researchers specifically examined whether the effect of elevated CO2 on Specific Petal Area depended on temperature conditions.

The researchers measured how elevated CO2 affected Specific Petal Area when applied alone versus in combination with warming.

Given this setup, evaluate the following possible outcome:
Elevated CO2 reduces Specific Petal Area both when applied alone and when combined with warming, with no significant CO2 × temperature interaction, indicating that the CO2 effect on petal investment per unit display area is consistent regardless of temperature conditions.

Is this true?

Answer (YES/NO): NO